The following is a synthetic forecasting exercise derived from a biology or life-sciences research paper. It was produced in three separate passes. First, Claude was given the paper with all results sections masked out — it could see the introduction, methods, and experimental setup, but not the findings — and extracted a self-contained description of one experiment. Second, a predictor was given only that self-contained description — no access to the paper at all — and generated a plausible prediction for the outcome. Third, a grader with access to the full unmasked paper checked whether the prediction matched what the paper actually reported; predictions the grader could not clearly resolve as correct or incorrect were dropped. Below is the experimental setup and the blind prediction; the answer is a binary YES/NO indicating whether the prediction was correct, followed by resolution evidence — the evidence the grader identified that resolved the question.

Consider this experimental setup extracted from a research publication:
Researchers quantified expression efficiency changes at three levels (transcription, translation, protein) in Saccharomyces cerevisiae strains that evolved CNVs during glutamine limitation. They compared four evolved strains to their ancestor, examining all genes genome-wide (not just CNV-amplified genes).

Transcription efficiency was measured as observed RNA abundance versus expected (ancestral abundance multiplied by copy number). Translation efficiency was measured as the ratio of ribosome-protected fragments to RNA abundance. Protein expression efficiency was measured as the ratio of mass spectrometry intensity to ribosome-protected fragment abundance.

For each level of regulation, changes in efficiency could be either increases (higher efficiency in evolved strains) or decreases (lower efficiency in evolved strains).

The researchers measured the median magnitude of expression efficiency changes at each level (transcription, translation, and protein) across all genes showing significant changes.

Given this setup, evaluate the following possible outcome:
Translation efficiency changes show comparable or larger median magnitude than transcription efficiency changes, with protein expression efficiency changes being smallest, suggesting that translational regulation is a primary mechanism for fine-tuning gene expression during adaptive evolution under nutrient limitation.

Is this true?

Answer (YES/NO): NO